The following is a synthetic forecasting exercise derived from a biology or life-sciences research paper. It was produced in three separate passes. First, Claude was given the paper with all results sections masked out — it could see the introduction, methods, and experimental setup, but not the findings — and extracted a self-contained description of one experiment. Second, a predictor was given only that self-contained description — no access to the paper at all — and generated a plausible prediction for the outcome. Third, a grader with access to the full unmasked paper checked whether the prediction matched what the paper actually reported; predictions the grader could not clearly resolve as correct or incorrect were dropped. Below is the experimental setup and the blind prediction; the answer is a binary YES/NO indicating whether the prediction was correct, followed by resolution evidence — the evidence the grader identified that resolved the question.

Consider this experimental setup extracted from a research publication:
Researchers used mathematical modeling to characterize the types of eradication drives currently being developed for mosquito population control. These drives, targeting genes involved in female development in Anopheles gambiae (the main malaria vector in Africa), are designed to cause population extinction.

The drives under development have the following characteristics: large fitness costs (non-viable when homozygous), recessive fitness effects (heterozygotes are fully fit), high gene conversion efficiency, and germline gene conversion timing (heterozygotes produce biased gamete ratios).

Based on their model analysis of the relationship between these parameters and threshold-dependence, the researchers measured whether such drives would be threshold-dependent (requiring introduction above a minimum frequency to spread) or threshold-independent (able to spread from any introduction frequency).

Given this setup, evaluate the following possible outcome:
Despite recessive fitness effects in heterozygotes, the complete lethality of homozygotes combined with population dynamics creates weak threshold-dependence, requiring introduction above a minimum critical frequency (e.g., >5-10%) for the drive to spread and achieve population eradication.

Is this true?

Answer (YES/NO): NO